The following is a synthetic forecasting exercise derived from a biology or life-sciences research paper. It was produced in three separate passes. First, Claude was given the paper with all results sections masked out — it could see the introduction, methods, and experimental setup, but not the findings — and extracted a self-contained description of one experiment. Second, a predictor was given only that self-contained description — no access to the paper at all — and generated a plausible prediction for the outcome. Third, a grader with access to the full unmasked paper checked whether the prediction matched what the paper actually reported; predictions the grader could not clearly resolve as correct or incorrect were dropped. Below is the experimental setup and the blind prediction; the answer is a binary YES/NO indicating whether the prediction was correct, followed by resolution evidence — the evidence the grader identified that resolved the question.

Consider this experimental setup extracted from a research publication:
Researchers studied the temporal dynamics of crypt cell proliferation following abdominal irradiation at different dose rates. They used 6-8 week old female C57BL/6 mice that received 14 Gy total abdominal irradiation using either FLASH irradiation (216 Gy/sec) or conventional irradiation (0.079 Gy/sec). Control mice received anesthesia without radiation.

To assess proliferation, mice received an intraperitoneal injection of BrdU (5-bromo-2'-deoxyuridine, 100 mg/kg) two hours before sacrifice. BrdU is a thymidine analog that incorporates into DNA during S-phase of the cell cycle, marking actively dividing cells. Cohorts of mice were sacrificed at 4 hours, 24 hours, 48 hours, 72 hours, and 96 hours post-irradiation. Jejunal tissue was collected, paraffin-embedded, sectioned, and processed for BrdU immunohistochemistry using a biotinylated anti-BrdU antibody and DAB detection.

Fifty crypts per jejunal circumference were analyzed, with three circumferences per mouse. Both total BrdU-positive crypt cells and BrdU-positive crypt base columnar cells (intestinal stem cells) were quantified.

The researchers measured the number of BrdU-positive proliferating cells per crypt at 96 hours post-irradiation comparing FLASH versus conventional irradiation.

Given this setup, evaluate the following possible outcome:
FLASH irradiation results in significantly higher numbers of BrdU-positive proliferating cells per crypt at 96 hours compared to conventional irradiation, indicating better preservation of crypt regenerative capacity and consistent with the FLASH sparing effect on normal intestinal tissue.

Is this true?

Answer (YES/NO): YES